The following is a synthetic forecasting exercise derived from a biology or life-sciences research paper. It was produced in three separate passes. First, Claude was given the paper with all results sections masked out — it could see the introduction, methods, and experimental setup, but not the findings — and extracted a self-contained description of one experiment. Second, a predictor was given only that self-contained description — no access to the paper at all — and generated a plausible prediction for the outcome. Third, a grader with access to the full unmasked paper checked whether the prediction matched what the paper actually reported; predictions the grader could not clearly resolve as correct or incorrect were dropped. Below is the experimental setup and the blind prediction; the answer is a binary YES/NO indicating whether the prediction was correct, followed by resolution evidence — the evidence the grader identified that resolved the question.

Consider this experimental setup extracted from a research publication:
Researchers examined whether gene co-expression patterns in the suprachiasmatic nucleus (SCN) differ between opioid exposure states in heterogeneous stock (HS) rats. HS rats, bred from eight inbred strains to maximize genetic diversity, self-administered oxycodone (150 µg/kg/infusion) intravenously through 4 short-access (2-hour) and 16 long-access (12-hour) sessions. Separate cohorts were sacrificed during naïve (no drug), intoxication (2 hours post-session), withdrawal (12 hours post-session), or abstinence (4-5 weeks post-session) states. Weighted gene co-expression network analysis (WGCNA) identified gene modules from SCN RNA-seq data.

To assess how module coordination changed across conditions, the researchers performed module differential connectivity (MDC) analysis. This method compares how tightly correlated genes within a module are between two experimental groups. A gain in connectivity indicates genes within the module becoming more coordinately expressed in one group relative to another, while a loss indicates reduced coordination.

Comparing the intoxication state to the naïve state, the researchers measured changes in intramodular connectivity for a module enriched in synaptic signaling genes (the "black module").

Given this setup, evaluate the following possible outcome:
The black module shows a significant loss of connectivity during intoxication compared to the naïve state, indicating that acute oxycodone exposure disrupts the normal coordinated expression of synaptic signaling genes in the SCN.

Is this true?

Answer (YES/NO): NO